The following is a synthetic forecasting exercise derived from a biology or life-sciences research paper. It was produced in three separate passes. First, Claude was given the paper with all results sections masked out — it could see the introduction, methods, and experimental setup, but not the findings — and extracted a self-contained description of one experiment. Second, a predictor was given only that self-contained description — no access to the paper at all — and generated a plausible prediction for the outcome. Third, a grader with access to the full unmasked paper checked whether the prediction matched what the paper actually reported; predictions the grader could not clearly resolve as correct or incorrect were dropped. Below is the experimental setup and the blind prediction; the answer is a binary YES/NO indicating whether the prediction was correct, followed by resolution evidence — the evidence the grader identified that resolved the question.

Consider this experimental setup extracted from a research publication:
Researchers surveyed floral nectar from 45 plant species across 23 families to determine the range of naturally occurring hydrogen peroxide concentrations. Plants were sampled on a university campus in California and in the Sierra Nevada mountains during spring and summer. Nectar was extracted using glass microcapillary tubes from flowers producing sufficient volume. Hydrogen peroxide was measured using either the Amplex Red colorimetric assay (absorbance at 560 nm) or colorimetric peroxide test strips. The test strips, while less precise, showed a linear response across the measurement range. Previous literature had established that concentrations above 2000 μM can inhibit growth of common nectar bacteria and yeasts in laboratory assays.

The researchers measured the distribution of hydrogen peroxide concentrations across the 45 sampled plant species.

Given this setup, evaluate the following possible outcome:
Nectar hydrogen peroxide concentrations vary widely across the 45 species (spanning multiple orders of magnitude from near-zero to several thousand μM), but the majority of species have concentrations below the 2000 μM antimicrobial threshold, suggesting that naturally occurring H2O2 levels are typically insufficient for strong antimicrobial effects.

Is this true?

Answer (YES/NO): YES